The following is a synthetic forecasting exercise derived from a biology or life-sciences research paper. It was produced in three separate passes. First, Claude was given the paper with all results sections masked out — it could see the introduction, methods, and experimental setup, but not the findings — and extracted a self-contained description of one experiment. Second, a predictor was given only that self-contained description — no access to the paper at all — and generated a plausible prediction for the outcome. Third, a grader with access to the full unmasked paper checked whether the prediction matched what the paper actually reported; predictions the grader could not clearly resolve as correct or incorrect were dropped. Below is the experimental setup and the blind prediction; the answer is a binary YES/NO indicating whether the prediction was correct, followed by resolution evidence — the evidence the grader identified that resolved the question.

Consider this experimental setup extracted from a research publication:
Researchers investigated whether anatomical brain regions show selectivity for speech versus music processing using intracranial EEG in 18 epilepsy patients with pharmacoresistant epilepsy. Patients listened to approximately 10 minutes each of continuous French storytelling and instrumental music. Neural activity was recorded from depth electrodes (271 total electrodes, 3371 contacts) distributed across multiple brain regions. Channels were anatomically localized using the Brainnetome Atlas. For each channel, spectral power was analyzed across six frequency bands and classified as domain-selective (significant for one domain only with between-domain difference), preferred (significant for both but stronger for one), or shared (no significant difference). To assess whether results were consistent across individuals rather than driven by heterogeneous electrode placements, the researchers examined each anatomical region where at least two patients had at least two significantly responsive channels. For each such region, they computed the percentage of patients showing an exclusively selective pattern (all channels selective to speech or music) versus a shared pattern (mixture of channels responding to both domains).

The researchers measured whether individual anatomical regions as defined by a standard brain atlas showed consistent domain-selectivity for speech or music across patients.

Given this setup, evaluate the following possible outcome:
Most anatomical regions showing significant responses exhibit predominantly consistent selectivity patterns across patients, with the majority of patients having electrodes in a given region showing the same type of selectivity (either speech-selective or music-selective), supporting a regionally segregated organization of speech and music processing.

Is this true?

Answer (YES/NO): NO